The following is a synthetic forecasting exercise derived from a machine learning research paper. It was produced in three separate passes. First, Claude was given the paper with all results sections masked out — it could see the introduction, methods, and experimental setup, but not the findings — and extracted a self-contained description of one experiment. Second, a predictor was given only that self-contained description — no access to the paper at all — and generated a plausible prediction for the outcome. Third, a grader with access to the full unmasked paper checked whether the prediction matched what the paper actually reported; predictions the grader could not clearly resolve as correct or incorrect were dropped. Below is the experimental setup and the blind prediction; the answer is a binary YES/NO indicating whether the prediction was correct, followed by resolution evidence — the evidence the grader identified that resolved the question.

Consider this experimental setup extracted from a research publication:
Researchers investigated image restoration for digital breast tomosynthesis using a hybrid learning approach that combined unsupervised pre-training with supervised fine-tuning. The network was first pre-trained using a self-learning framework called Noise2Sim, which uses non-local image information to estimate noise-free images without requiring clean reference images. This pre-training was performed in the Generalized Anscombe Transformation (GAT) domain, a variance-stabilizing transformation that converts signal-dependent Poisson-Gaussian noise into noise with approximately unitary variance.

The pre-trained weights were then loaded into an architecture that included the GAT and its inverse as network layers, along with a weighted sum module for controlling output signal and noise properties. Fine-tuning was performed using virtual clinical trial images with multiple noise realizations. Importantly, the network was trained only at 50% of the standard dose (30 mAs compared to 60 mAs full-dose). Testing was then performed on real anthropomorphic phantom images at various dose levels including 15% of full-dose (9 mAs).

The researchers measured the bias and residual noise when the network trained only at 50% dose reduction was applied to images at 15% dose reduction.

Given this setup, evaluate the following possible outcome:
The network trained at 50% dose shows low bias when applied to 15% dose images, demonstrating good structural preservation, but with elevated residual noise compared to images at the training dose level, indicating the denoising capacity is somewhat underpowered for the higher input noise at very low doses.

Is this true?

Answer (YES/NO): YES